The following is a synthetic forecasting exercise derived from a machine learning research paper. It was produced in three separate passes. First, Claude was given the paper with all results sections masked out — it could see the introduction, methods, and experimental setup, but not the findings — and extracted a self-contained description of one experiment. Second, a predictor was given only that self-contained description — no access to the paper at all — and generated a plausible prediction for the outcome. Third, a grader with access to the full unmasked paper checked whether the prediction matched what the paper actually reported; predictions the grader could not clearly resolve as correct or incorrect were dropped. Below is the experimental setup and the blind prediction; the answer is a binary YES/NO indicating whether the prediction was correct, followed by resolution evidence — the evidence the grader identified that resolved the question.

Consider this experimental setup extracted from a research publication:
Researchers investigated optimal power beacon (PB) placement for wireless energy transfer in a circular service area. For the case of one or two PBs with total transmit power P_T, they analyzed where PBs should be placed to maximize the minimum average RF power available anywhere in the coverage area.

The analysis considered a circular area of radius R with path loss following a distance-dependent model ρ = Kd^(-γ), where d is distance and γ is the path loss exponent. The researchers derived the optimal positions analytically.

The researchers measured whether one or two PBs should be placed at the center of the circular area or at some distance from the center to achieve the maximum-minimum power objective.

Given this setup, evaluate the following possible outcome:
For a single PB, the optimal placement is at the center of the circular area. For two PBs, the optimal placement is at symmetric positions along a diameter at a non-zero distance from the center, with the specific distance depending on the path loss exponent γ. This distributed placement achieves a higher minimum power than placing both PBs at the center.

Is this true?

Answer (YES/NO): NO